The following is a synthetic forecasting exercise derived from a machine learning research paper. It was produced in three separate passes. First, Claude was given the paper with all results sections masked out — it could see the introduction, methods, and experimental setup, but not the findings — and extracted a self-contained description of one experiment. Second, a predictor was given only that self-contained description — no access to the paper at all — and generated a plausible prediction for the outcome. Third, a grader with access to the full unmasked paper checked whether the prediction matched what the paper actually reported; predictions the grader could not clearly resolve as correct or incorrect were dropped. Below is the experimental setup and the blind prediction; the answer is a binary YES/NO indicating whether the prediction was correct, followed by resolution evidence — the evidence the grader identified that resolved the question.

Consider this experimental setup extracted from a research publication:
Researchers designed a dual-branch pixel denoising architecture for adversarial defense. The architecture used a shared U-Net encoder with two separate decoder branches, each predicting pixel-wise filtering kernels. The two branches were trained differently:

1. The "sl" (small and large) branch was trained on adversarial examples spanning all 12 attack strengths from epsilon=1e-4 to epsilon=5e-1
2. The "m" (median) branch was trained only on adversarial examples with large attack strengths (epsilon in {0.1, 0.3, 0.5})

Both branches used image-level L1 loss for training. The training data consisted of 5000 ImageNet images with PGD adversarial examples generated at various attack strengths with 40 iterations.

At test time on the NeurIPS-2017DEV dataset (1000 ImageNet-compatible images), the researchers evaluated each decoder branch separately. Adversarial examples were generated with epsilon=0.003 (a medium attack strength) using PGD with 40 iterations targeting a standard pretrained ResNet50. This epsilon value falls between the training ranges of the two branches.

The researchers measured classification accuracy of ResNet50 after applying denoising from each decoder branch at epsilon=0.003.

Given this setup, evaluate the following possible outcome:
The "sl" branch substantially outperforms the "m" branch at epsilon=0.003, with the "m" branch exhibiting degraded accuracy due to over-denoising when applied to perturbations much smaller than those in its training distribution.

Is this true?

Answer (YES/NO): NO